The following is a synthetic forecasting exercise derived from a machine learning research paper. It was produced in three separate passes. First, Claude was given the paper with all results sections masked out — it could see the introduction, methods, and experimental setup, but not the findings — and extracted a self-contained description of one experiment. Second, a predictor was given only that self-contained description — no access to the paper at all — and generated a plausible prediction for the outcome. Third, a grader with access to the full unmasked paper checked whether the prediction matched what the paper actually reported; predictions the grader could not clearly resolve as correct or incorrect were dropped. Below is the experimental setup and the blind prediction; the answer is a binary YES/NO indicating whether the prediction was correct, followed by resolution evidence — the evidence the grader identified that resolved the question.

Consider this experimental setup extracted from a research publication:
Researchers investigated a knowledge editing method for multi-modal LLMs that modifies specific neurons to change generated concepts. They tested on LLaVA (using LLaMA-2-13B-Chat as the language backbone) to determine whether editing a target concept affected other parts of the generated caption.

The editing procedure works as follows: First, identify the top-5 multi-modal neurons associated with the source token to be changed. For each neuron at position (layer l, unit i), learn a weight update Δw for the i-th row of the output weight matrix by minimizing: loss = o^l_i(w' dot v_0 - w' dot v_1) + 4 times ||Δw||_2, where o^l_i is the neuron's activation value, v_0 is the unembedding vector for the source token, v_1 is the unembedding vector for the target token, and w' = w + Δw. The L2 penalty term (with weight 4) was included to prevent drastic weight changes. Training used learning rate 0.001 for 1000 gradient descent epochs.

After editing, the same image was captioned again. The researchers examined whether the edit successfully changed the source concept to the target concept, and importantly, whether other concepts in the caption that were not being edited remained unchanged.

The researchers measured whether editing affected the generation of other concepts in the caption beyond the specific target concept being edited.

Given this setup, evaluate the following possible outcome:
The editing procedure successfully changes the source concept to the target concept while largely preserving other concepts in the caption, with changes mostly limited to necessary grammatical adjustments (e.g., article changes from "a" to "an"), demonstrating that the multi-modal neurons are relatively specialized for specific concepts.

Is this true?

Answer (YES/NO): NO